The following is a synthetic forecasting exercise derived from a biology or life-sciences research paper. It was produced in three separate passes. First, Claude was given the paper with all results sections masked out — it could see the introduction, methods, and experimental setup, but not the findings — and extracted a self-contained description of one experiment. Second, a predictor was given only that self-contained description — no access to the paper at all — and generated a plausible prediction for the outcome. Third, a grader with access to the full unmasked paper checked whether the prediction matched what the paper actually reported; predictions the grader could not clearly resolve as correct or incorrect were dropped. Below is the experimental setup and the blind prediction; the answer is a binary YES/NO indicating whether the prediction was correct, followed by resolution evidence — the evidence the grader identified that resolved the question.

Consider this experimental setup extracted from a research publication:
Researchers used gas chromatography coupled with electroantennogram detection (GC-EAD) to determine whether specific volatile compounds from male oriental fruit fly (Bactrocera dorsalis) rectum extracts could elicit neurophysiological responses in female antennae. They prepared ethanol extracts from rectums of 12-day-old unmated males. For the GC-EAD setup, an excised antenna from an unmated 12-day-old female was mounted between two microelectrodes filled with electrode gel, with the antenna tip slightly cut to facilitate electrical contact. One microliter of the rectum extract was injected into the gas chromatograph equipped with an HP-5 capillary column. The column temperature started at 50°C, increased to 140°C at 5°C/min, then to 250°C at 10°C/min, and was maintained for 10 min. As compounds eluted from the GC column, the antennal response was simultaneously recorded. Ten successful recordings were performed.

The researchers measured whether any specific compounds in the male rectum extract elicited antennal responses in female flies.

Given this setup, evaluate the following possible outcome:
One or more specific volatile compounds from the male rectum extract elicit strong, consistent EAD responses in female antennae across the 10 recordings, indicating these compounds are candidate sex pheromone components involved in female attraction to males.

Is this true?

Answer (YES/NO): YES